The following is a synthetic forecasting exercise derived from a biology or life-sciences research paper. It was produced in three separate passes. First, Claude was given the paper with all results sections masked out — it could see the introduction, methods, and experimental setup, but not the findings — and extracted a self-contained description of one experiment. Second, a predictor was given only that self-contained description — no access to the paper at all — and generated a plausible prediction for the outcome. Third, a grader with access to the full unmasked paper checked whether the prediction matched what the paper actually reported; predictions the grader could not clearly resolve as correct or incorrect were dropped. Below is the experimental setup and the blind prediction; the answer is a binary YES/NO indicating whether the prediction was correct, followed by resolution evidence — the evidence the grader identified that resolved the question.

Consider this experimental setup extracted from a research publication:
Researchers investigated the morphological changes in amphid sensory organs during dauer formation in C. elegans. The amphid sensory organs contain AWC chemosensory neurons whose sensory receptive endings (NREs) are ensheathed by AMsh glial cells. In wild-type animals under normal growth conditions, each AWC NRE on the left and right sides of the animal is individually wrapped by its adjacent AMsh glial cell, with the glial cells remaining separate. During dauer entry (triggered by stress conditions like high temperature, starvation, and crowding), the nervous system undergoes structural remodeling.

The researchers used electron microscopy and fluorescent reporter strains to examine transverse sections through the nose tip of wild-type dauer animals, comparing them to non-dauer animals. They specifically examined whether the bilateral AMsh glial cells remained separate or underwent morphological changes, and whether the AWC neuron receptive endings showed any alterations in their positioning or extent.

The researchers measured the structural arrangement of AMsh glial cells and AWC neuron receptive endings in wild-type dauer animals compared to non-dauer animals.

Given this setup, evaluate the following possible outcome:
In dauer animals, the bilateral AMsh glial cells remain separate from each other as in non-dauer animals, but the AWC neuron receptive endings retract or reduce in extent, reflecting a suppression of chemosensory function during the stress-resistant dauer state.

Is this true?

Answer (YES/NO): NO